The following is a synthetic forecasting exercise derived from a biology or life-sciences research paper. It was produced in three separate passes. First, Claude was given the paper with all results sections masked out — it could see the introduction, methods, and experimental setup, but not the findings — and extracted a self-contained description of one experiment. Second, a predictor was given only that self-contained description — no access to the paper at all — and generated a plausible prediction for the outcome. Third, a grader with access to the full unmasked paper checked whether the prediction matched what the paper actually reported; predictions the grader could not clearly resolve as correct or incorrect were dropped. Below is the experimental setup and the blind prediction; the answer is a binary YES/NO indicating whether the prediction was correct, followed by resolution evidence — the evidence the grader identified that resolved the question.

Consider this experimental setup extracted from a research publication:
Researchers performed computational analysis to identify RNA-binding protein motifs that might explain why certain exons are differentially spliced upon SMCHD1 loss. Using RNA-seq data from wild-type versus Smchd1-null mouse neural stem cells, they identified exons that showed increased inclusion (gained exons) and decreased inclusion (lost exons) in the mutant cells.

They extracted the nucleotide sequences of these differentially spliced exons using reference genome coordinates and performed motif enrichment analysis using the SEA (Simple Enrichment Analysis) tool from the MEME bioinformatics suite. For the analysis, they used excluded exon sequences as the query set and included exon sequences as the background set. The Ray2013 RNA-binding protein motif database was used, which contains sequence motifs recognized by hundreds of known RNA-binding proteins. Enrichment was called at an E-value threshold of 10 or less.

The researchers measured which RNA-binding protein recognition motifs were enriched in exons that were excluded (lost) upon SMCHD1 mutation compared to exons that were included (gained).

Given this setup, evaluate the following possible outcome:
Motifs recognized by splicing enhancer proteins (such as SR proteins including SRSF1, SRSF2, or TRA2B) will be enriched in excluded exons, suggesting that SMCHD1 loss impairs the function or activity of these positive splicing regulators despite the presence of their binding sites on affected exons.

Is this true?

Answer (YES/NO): NO